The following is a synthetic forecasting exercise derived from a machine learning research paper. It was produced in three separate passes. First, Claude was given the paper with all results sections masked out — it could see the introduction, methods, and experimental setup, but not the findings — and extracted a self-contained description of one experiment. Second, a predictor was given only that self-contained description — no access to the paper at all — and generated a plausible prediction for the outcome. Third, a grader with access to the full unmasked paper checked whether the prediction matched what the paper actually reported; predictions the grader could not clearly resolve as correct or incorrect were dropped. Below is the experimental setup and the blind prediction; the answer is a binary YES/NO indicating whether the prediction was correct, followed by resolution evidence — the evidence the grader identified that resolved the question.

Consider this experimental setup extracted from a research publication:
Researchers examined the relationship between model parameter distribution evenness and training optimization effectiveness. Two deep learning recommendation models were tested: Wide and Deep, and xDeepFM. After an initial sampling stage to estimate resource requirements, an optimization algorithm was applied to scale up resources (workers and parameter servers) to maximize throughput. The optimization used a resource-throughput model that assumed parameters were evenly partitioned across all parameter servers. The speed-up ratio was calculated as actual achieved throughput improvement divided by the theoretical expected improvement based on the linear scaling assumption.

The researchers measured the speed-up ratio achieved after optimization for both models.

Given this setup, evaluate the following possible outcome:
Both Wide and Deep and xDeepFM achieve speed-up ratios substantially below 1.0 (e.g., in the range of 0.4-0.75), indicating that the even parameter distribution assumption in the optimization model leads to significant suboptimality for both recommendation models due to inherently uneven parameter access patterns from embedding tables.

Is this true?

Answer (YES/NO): NO